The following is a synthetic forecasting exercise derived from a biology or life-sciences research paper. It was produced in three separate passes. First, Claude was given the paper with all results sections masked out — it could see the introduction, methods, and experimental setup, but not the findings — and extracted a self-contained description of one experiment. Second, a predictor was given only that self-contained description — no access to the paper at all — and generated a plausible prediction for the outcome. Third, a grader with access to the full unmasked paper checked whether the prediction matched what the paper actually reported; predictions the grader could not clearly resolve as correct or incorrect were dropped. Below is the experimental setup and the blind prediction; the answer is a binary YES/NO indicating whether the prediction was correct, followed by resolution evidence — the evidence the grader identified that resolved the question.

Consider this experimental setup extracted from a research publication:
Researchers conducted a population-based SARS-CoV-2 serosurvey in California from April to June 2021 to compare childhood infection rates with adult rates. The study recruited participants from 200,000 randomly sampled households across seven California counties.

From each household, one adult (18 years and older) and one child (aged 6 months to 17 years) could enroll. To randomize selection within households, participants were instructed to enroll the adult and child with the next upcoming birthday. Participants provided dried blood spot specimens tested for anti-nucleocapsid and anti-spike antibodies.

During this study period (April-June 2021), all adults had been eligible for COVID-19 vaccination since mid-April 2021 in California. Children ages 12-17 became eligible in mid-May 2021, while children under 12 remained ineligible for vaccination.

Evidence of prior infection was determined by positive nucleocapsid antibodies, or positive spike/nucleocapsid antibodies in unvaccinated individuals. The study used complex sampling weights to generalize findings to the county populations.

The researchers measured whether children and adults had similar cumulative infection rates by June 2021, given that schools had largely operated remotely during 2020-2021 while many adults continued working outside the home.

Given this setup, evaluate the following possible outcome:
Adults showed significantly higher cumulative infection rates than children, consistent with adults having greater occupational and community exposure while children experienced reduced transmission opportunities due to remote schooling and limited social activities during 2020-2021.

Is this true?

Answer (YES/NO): NO